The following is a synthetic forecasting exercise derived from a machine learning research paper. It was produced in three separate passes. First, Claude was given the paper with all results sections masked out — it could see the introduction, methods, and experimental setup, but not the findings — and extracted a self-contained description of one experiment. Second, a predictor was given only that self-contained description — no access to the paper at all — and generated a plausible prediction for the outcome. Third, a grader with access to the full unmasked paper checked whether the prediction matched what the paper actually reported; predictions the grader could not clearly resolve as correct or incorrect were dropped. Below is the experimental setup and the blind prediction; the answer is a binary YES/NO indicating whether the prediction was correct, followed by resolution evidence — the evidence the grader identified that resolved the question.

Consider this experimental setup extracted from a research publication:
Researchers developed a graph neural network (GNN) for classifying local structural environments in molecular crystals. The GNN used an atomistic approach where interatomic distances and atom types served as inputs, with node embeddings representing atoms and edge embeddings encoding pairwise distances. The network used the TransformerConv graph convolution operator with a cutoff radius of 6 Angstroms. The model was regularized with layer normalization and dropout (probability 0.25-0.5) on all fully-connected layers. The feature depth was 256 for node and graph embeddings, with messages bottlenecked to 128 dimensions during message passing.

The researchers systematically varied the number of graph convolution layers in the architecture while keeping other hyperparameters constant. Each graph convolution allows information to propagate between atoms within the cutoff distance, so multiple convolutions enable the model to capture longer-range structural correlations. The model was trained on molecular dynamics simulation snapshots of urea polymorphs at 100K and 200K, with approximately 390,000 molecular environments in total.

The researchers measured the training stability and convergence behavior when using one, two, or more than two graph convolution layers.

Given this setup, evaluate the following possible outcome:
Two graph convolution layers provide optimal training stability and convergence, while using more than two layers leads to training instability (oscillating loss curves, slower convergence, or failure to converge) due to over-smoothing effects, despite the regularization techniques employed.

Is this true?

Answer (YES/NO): NO